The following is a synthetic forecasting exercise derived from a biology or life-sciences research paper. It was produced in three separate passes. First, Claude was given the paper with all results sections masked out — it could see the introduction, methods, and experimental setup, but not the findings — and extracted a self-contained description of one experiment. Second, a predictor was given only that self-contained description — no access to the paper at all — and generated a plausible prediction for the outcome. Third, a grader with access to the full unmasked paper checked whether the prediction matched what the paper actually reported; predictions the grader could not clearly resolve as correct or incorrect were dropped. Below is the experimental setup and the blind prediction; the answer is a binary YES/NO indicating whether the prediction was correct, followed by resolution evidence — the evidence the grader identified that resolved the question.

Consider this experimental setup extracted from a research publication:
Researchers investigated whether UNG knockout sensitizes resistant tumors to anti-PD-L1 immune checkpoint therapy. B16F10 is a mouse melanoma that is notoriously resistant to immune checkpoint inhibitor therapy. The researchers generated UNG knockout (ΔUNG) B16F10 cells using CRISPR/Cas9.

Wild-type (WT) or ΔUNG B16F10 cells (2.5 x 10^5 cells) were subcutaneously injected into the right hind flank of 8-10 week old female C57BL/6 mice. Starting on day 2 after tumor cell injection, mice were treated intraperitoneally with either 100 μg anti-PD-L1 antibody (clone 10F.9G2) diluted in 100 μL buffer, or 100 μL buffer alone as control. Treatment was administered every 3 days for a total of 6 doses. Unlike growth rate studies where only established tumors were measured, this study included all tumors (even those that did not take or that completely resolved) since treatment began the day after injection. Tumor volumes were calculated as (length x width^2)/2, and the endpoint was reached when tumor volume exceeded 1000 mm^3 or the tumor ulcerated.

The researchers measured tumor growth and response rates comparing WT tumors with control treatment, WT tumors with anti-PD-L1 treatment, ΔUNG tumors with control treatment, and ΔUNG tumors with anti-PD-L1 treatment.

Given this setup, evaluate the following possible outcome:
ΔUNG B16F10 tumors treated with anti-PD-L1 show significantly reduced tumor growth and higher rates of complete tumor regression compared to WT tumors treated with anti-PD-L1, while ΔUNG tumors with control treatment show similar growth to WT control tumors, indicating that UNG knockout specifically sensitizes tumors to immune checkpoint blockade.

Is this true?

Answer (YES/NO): NO